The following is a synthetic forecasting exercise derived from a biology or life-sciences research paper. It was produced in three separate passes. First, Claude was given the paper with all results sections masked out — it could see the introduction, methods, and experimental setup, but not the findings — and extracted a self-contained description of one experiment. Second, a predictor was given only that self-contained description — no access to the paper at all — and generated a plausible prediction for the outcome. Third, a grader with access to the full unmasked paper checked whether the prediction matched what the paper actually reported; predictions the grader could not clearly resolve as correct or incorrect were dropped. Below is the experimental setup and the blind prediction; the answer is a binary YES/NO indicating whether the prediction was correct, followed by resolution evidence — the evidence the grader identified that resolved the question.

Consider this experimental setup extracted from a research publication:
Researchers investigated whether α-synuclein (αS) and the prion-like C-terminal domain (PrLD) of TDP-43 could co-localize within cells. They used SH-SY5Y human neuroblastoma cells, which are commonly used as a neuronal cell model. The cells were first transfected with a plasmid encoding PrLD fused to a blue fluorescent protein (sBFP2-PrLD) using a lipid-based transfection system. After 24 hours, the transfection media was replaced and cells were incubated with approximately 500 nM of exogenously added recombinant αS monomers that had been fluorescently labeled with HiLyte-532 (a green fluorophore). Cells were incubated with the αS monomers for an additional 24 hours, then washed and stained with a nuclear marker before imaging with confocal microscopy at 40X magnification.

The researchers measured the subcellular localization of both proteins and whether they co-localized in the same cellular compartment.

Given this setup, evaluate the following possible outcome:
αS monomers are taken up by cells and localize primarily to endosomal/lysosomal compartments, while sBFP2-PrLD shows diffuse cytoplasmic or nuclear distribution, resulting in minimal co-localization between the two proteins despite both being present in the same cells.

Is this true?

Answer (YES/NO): NO